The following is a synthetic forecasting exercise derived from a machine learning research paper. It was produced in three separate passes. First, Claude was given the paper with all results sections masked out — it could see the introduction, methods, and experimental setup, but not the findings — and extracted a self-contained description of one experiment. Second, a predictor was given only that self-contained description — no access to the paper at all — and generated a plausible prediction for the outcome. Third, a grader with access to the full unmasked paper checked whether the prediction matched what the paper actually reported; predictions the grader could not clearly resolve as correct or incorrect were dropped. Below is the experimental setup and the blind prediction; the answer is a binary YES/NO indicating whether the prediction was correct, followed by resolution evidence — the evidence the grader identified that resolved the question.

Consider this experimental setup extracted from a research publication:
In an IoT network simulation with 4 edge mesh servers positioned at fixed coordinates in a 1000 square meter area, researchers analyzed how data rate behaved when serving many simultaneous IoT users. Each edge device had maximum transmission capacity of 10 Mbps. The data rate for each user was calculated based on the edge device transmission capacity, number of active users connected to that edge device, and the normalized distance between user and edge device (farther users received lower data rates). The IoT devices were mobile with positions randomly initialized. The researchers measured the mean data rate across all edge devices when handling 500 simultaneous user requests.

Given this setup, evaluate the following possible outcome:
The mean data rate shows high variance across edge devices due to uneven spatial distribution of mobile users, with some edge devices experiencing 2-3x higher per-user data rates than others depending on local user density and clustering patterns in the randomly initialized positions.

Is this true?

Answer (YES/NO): NO